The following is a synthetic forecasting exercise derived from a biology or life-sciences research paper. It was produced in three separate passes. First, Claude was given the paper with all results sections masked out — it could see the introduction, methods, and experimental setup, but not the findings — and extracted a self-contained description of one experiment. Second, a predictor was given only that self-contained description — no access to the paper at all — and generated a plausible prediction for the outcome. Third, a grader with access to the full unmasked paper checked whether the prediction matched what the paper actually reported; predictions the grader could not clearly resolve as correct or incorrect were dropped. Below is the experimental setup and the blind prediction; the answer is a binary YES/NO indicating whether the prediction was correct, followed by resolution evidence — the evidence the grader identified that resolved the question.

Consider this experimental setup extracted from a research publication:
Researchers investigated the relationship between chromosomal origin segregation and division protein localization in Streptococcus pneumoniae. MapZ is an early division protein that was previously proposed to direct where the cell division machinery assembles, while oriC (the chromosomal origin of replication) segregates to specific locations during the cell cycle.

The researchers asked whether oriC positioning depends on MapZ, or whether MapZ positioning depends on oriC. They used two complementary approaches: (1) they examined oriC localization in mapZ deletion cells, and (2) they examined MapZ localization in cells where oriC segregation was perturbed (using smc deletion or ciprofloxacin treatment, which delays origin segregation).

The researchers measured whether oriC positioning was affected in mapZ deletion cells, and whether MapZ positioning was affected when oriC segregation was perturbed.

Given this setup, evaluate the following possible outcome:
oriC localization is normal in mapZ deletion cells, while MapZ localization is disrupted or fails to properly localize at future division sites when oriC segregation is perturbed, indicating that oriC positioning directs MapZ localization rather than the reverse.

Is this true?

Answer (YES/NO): YES